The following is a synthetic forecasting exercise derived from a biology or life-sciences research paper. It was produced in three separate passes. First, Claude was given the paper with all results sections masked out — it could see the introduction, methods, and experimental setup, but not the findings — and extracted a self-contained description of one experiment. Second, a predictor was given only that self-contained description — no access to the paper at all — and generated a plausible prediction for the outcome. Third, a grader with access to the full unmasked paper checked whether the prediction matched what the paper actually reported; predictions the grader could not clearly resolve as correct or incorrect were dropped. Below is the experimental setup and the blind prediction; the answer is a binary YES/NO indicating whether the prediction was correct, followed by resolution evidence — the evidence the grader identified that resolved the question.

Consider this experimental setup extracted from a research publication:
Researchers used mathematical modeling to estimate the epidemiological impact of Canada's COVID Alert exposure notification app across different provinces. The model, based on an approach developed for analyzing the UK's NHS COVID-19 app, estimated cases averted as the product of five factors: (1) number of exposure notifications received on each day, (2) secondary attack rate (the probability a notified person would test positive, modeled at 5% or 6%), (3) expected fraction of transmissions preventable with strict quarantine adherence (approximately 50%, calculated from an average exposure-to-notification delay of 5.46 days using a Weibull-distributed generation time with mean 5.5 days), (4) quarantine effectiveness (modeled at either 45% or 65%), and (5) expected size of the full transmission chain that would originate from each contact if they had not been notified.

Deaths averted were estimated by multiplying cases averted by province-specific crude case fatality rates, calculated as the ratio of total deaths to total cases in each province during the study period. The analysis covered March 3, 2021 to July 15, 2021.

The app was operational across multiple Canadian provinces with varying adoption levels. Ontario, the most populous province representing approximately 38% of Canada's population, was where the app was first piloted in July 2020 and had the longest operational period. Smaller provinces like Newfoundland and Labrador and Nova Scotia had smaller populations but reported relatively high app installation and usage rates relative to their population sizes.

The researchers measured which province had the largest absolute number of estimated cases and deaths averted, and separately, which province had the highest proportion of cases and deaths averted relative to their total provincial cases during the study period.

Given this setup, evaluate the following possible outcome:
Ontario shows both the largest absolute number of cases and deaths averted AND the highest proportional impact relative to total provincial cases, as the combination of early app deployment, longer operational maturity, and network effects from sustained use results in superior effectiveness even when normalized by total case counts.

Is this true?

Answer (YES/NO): NO